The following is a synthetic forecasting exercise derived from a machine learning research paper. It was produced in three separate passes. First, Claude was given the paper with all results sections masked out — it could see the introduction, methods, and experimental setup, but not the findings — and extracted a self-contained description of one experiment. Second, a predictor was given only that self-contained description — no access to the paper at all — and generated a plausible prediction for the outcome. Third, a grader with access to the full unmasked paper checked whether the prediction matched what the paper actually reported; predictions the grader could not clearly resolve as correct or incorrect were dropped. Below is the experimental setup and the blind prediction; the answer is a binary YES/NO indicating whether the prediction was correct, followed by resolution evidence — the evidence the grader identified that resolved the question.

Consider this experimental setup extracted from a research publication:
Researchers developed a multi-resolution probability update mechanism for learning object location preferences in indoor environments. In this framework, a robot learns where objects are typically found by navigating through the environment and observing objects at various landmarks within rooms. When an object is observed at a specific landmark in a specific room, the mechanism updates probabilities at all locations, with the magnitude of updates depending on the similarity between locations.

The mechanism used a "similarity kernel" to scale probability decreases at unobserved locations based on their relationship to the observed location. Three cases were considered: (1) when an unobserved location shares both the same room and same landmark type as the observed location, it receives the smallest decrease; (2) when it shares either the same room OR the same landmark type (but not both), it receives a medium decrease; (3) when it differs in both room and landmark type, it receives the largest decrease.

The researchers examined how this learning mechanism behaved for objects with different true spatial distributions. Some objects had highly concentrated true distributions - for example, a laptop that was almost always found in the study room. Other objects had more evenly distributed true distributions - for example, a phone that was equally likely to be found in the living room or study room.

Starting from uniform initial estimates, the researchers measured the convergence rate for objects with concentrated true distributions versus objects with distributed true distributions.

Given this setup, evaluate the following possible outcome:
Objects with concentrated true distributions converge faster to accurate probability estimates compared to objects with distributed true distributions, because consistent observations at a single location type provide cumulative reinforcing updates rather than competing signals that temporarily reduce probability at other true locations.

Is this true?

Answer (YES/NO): NO